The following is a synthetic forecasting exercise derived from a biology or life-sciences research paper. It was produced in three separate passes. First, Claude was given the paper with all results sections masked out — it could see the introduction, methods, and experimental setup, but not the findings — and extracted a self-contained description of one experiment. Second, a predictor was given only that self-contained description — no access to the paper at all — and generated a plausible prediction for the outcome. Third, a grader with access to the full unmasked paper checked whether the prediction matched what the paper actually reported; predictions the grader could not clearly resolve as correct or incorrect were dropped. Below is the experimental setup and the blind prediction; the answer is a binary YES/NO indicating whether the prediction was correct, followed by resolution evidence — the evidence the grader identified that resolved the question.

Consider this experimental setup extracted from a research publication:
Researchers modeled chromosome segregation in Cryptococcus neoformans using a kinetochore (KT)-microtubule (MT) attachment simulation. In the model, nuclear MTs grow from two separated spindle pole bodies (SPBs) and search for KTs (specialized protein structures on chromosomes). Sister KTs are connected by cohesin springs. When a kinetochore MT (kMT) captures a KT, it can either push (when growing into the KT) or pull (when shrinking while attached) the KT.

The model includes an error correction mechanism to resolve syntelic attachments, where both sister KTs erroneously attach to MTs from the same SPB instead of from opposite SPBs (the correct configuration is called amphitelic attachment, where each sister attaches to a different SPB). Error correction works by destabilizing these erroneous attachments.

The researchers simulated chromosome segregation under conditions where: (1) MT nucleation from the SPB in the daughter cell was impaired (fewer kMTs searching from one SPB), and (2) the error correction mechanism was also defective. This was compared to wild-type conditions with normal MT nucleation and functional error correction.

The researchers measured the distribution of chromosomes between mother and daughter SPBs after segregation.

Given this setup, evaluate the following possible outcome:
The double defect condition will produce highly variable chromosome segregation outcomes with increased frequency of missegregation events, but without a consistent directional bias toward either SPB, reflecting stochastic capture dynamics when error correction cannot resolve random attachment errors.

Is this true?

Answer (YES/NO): NO